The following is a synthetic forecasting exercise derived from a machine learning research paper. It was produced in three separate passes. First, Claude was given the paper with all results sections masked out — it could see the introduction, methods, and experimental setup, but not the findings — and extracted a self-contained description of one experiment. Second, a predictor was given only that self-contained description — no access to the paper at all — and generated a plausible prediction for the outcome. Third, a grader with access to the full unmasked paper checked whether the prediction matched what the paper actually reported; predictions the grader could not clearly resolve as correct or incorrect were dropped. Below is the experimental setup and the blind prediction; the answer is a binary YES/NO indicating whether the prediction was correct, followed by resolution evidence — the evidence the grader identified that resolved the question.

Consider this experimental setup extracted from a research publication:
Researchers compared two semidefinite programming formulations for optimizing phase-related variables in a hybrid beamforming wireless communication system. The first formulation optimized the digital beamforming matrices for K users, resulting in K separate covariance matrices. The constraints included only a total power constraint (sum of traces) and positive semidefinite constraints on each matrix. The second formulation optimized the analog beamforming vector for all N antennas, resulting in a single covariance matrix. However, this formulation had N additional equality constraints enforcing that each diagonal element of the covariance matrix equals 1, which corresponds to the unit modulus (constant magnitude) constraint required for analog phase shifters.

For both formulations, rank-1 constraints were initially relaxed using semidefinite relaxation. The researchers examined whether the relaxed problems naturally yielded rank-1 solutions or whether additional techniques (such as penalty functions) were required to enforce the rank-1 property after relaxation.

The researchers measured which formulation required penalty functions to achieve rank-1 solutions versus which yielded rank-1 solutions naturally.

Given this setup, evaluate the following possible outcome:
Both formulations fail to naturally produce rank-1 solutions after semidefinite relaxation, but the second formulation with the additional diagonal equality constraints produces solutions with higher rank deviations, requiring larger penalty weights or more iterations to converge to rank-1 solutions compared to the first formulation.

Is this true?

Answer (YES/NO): NO